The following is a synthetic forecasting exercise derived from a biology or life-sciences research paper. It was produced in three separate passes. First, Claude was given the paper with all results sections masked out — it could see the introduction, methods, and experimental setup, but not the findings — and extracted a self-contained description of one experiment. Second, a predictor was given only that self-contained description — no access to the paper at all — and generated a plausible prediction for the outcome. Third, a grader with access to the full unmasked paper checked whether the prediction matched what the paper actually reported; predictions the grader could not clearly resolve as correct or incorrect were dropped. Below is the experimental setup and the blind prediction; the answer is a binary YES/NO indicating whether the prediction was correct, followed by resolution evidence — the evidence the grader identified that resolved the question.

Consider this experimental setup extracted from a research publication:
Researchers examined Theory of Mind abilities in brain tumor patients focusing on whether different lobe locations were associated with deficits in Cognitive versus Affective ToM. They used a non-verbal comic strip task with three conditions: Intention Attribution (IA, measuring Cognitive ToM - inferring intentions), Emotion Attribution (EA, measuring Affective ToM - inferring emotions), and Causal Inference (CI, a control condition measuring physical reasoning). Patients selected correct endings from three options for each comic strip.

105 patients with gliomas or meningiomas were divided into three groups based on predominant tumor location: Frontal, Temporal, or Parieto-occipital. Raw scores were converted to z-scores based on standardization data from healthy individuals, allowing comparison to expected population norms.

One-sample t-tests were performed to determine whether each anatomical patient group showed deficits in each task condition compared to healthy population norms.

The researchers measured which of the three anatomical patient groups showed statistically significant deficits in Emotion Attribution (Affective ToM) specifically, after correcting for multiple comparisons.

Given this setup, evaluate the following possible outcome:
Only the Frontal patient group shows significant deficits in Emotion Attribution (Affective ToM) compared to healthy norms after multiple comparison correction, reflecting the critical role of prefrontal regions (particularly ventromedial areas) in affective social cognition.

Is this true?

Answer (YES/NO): NO